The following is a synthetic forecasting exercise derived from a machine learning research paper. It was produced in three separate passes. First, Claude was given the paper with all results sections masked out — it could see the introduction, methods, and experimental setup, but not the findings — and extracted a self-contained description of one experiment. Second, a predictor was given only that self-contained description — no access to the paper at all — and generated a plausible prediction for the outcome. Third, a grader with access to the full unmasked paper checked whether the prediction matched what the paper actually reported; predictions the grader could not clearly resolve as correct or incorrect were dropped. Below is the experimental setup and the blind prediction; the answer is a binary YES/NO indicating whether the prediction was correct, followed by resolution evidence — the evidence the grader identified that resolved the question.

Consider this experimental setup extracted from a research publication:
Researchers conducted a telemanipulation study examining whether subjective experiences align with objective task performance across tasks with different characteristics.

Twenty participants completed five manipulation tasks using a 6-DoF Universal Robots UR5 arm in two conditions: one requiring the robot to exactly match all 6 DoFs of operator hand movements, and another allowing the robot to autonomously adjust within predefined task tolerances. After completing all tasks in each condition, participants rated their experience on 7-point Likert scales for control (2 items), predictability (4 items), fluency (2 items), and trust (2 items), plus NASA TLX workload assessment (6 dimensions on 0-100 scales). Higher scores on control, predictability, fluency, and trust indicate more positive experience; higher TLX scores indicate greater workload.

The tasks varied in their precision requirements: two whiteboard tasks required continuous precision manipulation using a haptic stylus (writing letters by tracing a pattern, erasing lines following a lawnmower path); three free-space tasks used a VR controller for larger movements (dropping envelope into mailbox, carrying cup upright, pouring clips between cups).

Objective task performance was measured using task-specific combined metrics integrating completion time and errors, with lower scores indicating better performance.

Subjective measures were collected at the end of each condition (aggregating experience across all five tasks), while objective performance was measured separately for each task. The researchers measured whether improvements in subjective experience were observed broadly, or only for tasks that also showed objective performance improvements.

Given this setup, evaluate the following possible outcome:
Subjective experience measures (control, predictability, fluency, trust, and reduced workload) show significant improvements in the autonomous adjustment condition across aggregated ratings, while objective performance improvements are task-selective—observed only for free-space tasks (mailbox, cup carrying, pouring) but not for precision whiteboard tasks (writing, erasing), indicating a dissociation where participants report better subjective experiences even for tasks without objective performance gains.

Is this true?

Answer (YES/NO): NO